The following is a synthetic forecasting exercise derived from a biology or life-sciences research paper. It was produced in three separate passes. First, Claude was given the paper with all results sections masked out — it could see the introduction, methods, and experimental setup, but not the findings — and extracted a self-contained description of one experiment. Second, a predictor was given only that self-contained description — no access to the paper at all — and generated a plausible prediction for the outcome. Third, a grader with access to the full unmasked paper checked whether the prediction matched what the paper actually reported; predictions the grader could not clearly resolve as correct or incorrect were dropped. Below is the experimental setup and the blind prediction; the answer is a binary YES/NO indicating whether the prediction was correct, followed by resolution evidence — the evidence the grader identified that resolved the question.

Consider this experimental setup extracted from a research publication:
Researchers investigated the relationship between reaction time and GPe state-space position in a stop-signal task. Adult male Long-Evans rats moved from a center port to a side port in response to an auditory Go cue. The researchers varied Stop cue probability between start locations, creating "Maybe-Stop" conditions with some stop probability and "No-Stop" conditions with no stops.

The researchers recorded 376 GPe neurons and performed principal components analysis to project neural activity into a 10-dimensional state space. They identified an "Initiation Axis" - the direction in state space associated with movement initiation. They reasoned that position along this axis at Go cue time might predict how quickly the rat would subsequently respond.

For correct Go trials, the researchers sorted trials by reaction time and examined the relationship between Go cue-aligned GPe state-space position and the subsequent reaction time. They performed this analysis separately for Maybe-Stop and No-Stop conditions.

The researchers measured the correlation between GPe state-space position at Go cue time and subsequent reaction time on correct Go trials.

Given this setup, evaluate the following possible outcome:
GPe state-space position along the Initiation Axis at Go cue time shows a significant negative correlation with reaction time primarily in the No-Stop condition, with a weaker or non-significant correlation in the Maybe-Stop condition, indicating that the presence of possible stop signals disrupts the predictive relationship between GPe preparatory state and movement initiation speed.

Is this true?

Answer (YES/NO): NO